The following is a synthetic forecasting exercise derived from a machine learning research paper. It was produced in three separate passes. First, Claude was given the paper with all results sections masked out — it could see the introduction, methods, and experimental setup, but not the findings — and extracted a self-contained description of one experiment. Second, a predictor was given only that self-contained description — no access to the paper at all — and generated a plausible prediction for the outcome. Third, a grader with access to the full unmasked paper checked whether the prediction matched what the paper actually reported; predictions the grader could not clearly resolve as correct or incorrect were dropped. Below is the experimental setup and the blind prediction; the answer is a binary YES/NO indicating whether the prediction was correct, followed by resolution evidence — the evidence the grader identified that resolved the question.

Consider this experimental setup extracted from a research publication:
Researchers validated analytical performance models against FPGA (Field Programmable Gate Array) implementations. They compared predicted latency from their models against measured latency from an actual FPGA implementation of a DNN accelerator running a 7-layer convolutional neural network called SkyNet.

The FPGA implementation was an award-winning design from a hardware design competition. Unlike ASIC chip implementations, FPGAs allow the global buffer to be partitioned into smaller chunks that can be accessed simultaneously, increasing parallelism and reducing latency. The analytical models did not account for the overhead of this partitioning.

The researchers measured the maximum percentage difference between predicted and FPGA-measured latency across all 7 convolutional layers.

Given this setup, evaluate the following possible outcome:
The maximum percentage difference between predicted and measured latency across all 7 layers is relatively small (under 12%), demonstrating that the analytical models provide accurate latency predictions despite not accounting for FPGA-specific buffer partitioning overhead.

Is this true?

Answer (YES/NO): NO